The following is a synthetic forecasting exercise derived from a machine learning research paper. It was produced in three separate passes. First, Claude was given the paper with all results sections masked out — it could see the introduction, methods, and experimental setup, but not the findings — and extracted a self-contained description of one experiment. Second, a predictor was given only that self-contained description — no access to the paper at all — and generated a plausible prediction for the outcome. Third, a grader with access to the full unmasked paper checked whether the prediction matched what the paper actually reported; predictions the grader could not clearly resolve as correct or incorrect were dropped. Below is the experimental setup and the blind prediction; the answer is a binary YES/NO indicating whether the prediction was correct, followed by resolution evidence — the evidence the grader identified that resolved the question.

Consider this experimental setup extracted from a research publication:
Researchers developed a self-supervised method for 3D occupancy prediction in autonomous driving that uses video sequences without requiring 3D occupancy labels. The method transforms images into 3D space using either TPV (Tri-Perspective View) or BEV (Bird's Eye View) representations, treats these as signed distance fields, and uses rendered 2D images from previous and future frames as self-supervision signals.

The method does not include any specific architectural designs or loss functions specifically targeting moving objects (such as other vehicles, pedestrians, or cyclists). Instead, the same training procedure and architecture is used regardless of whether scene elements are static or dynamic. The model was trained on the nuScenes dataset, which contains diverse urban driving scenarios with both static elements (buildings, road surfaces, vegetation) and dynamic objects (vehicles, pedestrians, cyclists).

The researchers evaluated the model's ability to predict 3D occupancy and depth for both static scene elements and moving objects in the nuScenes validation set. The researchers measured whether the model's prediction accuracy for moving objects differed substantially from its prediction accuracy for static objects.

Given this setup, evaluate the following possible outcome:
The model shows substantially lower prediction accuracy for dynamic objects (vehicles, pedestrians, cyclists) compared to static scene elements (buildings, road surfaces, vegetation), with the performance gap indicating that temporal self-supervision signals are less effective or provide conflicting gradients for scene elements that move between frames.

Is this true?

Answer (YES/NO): NO